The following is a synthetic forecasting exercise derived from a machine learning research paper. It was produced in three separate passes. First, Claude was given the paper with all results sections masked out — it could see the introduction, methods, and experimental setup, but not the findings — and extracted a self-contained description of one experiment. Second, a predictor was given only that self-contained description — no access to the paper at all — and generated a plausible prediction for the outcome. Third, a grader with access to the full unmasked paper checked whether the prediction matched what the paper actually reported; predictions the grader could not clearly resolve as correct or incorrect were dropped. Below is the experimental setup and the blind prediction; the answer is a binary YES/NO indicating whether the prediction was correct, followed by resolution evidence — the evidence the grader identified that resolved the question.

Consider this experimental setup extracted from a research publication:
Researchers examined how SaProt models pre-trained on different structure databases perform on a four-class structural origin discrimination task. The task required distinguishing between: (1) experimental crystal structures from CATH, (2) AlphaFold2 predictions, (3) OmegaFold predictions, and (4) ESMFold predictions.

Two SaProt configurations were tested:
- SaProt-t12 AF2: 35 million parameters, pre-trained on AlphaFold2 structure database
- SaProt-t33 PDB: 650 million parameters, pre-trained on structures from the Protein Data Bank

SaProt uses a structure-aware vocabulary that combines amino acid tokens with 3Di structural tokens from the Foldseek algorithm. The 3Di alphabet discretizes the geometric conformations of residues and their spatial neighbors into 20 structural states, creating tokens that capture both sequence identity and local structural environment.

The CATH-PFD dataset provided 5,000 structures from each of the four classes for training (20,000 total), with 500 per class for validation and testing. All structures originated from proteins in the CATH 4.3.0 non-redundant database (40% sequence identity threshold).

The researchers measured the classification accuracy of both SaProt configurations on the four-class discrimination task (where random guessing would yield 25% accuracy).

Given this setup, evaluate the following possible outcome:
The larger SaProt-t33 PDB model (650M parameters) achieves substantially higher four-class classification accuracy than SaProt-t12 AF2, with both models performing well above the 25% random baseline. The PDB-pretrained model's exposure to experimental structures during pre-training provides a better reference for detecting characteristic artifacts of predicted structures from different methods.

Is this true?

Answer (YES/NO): NO